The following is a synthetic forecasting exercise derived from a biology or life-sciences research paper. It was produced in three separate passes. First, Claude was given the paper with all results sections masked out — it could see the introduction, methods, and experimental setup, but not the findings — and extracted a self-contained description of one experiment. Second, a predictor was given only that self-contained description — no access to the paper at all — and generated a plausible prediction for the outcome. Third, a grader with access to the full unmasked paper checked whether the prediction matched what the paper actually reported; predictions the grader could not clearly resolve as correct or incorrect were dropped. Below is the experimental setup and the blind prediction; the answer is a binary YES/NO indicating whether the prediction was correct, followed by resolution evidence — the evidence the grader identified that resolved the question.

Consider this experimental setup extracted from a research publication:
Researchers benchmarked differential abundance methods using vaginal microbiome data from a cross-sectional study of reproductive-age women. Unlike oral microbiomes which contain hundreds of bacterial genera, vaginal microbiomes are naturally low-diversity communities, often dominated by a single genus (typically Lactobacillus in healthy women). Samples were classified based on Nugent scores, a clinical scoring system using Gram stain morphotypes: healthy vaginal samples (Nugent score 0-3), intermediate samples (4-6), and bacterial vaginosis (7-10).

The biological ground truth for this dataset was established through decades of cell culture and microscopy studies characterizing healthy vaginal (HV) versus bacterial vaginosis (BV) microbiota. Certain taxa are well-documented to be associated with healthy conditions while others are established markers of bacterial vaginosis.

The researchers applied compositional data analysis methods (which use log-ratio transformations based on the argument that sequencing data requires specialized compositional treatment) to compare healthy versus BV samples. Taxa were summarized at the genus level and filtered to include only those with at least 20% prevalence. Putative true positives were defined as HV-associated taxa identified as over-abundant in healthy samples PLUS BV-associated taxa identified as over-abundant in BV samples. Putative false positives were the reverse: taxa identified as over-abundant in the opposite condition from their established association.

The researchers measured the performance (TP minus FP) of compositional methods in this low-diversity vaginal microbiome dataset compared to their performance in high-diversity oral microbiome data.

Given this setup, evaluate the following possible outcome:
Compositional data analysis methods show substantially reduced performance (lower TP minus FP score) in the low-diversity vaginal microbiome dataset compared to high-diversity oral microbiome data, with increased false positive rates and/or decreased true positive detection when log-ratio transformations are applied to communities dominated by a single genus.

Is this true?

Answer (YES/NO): YES